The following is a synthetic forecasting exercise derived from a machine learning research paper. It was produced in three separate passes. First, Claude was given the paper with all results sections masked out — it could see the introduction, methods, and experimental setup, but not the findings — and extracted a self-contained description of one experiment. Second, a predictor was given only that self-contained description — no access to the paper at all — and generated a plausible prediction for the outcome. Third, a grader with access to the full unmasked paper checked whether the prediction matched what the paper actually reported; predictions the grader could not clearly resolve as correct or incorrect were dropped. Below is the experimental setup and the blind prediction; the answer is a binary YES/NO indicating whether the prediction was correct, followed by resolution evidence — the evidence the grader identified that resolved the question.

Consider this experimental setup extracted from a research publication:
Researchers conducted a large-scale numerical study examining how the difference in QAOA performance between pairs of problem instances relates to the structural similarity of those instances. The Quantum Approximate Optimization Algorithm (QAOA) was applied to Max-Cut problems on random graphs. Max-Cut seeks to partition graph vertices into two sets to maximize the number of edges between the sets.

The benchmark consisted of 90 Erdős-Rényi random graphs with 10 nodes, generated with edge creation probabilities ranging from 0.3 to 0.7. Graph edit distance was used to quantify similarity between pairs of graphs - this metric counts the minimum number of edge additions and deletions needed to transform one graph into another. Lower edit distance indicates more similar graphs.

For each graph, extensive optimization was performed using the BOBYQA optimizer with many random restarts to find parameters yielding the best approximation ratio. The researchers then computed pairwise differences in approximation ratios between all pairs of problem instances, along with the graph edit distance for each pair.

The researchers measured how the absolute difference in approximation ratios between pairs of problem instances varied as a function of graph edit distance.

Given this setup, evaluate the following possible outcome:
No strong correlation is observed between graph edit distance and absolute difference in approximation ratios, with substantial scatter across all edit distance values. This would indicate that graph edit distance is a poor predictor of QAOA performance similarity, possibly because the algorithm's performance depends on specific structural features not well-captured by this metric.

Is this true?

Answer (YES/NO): NO